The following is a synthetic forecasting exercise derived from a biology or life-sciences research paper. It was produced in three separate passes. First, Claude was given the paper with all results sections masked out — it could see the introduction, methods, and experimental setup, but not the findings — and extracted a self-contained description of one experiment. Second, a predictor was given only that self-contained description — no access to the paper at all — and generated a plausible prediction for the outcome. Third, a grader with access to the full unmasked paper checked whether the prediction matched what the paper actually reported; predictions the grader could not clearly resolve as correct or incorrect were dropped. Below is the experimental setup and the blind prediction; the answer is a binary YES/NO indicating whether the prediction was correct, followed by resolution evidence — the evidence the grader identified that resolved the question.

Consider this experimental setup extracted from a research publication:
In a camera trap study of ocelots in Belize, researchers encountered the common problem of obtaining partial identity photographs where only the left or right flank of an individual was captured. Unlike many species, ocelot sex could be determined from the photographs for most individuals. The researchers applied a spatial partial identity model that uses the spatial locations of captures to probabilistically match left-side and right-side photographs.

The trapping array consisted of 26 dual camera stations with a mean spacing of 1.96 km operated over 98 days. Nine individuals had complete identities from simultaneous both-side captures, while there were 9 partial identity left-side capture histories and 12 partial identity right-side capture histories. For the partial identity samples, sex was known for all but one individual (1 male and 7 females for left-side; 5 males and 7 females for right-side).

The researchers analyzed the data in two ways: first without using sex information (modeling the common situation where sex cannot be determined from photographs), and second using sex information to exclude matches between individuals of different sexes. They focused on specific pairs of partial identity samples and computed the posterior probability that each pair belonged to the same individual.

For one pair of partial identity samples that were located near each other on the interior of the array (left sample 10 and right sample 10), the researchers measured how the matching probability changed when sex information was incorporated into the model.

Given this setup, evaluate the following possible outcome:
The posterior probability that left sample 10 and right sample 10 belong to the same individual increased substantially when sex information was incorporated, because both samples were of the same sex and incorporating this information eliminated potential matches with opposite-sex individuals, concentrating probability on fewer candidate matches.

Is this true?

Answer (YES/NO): YES